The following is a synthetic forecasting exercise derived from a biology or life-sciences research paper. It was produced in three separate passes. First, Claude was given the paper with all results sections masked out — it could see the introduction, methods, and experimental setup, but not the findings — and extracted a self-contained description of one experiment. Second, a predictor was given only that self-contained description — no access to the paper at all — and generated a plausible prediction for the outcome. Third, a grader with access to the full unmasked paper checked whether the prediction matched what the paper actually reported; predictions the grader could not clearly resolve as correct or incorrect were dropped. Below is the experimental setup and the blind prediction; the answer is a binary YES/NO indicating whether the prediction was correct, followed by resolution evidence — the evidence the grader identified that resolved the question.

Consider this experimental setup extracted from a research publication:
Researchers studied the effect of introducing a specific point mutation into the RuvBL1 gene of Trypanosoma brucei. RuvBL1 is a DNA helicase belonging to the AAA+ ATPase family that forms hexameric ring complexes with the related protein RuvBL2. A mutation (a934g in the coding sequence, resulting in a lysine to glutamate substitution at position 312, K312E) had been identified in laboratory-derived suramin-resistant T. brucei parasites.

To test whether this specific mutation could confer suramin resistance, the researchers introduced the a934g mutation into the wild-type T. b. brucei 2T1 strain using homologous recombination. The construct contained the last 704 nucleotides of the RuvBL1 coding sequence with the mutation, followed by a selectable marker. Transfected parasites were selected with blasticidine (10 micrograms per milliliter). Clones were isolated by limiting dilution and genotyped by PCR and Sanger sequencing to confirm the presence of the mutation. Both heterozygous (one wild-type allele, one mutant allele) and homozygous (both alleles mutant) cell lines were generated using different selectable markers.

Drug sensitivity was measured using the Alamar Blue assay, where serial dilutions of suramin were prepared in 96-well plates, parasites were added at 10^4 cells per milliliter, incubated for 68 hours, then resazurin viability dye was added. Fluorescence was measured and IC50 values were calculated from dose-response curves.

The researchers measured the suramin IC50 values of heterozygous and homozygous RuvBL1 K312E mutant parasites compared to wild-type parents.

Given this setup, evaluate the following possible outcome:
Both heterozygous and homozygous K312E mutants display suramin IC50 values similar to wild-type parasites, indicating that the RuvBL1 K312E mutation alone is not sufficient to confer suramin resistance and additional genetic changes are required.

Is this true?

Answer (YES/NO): NO